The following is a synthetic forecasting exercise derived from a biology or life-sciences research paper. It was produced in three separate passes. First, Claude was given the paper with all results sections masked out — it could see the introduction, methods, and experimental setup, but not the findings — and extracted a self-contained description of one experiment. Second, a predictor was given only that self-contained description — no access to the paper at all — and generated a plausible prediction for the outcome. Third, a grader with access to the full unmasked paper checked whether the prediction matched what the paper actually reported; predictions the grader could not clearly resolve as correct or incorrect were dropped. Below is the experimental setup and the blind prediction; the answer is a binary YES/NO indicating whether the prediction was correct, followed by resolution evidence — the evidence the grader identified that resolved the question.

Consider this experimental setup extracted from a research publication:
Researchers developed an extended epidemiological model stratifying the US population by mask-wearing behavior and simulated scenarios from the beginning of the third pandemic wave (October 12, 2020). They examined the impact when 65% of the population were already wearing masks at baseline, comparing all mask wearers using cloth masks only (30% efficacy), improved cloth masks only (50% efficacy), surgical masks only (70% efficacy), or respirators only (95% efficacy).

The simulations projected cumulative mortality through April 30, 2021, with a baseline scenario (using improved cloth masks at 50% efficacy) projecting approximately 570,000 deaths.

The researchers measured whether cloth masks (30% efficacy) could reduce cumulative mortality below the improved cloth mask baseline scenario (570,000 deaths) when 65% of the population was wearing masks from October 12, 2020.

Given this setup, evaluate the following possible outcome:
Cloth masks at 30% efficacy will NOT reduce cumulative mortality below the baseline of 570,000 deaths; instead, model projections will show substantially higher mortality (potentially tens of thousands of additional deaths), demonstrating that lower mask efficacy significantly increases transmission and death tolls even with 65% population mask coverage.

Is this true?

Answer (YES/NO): YES